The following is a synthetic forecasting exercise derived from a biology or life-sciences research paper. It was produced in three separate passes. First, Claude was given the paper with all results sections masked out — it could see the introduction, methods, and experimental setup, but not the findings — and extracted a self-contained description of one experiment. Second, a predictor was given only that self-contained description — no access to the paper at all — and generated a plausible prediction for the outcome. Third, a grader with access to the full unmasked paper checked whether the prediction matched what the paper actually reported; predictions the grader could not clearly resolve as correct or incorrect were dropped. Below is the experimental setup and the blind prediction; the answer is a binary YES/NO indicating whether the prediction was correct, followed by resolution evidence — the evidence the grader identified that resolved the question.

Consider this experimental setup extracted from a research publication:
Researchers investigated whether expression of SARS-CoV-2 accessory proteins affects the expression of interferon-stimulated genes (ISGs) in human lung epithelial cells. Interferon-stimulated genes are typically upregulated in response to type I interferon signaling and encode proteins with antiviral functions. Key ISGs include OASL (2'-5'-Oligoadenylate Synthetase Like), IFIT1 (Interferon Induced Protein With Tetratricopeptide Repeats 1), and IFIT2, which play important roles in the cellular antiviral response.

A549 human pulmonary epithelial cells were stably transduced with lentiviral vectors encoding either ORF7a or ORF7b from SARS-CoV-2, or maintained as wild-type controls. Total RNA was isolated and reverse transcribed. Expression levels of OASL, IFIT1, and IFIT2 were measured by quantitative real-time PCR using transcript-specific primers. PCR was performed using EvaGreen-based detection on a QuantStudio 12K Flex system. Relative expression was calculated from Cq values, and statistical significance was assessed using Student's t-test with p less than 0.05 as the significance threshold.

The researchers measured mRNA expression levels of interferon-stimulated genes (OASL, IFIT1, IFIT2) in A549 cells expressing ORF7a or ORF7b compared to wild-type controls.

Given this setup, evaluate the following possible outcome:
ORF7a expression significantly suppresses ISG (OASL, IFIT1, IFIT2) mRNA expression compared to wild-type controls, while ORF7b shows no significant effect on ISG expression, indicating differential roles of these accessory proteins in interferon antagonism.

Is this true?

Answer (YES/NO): YES